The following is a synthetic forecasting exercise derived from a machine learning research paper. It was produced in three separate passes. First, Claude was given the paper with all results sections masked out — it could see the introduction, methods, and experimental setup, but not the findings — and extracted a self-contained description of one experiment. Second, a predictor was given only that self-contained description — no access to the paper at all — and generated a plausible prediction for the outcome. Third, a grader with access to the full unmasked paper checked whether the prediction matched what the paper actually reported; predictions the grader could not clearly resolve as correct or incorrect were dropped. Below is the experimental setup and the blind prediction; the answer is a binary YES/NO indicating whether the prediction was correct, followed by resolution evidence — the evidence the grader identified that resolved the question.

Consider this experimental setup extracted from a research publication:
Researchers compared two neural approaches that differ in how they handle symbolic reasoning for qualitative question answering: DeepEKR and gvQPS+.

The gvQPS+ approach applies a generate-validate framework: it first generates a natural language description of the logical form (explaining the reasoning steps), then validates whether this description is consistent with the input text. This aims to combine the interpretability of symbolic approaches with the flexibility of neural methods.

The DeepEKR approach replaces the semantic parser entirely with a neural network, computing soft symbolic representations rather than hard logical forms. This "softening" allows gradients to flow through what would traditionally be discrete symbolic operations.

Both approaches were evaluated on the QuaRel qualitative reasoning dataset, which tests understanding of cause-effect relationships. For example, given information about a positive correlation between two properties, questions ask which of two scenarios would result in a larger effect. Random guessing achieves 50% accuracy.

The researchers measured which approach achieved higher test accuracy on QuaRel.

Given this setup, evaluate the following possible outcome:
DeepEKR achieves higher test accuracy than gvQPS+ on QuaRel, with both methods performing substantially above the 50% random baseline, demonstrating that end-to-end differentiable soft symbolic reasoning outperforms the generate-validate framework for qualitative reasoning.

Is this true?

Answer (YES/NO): YES